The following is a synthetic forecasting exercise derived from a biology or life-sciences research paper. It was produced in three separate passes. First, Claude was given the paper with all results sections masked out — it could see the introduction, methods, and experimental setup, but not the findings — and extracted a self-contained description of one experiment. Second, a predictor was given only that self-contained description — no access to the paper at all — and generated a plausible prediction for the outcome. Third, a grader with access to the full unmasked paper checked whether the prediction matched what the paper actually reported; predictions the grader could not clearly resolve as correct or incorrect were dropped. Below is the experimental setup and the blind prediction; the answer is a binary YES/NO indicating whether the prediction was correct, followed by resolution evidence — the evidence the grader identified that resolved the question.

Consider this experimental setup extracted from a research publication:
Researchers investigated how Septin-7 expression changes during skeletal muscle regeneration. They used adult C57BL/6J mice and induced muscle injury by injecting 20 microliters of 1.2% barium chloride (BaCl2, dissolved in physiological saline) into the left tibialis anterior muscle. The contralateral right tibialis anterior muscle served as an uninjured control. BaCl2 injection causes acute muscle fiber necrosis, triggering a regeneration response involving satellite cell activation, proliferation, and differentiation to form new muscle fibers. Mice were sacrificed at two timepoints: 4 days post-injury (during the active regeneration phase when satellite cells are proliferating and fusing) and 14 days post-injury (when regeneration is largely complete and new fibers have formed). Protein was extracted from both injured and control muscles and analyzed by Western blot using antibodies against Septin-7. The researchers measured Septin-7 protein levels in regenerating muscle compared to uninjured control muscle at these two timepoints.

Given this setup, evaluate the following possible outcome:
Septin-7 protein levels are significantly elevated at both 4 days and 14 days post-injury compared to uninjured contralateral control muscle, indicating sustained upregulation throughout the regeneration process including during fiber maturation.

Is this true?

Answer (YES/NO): YES